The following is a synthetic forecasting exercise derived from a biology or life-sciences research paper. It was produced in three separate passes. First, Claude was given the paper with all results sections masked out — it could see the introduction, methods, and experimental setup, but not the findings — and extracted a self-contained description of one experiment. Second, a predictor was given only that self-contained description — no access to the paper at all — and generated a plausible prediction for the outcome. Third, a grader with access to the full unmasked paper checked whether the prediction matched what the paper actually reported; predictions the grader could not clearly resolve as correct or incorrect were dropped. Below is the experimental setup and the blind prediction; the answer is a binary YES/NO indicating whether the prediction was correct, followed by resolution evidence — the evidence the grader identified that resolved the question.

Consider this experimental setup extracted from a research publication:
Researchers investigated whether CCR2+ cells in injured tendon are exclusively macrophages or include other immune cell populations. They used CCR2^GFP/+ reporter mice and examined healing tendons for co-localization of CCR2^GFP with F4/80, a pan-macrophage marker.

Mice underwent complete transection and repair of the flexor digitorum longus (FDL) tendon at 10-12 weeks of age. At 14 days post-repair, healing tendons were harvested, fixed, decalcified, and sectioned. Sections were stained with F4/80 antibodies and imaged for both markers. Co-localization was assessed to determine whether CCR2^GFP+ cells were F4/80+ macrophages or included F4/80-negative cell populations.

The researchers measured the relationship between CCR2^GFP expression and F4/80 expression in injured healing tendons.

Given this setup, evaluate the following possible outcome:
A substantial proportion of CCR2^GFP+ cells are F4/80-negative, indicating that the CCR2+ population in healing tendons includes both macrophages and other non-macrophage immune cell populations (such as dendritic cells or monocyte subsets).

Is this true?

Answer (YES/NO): NO